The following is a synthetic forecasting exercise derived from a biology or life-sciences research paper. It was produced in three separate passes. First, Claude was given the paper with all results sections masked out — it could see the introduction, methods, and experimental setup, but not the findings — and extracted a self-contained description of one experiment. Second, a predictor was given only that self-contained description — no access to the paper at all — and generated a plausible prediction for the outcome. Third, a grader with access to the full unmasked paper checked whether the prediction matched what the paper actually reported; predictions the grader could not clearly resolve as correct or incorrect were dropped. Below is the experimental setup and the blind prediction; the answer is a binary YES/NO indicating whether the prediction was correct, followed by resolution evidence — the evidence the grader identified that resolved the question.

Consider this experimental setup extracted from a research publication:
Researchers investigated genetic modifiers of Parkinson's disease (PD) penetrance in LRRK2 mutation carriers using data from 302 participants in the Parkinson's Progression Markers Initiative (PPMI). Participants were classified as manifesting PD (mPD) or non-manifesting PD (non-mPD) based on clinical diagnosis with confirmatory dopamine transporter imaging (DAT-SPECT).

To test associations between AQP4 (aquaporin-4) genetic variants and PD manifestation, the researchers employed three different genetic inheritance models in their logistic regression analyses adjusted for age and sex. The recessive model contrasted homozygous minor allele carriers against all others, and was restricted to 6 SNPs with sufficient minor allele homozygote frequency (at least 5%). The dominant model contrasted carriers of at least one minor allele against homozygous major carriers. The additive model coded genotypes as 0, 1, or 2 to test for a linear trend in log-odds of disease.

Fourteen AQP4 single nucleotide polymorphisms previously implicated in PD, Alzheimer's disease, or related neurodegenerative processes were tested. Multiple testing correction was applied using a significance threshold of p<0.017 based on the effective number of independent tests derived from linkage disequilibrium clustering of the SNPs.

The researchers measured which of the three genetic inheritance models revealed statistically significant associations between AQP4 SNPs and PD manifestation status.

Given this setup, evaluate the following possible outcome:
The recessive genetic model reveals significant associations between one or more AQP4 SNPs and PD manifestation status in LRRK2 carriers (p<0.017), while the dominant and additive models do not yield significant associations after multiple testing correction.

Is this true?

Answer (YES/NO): YES